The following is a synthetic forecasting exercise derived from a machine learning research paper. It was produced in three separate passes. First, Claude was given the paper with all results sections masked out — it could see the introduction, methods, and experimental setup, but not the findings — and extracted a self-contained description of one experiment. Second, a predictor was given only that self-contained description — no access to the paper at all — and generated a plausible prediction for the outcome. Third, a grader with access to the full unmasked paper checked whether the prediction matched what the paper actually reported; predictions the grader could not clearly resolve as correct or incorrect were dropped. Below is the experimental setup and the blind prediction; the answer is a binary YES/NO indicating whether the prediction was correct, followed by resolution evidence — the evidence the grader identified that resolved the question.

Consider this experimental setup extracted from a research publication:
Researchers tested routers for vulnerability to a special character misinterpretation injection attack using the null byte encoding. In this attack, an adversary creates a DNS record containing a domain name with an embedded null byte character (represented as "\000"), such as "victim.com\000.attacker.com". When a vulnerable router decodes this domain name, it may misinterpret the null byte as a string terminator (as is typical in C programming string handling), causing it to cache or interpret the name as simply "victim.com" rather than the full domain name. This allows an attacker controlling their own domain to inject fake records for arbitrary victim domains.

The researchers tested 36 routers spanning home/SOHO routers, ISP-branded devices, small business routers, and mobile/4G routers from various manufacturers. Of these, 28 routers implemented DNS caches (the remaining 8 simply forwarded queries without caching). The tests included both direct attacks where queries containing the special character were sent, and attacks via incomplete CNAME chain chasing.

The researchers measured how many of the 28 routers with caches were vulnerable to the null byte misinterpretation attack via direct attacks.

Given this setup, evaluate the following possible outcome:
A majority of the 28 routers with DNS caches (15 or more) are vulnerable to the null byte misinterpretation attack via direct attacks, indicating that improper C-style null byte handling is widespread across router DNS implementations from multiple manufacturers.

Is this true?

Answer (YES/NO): NO